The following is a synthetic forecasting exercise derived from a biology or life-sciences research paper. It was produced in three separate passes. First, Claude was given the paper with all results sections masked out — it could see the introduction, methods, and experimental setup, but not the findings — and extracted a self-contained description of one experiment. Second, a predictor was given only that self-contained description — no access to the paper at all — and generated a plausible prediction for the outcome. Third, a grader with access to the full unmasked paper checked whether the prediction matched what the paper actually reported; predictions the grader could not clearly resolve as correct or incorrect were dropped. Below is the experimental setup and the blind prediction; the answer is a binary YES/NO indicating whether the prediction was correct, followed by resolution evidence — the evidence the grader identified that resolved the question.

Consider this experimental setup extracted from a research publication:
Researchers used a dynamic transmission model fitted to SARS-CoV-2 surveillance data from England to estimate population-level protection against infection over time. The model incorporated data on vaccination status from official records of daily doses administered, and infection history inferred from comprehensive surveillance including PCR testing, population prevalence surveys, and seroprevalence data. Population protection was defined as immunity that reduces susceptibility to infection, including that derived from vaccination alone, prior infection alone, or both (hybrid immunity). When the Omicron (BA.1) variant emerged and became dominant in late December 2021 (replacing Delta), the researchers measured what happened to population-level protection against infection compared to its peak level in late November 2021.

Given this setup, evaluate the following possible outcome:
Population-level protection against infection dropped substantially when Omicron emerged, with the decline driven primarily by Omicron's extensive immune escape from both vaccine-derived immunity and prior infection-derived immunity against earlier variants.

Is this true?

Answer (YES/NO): YES